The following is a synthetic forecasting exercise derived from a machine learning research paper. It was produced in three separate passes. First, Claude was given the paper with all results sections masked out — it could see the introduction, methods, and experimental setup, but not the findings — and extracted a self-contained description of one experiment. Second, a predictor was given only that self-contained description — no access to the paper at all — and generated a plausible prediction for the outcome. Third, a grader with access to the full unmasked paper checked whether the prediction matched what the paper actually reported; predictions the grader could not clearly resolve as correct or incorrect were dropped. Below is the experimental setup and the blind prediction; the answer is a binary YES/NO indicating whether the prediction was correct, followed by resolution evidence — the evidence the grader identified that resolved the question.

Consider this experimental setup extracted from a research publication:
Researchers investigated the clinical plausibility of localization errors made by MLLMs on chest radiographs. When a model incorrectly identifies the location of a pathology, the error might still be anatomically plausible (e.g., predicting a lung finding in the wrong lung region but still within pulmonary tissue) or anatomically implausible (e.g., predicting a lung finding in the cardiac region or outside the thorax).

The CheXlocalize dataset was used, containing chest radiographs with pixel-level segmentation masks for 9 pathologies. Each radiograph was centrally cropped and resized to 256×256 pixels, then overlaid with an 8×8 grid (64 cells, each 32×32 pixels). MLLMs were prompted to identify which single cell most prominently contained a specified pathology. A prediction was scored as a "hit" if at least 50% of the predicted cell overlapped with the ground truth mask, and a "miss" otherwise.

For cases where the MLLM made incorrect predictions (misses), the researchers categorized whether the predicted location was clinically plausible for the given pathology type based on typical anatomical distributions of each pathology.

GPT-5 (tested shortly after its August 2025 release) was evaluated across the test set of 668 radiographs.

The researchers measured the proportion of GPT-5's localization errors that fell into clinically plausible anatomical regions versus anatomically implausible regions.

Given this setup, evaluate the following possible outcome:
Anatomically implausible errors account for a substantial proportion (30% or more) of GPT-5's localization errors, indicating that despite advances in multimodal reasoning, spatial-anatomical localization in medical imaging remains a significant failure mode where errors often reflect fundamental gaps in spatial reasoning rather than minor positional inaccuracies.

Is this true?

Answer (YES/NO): NO